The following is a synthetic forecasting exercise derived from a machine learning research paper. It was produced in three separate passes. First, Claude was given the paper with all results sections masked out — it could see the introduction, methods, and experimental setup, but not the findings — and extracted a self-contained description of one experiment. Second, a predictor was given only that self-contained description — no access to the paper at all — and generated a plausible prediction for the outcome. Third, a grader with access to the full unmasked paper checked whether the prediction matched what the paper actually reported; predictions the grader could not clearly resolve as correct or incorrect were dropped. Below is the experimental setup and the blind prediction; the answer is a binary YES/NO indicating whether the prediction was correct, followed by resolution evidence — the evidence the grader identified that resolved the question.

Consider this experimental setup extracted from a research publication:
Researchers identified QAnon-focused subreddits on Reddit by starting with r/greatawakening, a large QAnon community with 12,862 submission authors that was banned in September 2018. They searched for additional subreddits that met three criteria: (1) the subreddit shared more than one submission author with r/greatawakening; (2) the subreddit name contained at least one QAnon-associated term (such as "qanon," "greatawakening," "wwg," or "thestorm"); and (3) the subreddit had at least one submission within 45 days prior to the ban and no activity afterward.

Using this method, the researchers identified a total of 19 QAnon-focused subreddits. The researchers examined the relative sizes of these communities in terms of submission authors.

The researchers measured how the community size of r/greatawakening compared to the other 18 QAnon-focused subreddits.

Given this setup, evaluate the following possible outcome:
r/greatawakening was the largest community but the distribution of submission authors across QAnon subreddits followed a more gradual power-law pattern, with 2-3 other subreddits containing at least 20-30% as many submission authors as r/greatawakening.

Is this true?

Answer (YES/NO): NO